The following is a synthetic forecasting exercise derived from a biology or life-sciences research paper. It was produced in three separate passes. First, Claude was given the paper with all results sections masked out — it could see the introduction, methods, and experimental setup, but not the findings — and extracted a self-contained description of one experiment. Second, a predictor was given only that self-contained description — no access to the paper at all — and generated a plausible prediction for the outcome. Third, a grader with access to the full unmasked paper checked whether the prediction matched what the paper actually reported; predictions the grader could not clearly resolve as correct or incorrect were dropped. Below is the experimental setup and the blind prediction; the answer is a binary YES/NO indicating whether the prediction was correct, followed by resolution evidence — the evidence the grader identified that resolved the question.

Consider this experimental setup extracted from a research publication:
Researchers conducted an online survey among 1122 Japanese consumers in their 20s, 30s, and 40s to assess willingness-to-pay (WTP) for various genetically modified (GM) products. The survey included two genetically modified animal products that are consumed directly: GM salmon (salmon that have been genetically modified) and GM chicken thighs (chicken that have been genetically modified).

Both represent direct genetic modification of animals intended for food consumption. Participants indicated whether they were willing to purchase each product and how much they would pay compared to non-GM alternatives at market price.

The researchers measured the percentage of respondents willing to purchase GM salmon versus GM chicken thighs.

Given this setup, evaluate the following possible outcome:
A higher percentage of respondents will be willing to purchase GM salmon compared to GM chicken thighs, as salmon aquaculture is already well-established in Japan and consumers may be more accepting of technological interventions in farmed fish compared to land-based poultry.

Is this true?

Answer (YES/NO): NO